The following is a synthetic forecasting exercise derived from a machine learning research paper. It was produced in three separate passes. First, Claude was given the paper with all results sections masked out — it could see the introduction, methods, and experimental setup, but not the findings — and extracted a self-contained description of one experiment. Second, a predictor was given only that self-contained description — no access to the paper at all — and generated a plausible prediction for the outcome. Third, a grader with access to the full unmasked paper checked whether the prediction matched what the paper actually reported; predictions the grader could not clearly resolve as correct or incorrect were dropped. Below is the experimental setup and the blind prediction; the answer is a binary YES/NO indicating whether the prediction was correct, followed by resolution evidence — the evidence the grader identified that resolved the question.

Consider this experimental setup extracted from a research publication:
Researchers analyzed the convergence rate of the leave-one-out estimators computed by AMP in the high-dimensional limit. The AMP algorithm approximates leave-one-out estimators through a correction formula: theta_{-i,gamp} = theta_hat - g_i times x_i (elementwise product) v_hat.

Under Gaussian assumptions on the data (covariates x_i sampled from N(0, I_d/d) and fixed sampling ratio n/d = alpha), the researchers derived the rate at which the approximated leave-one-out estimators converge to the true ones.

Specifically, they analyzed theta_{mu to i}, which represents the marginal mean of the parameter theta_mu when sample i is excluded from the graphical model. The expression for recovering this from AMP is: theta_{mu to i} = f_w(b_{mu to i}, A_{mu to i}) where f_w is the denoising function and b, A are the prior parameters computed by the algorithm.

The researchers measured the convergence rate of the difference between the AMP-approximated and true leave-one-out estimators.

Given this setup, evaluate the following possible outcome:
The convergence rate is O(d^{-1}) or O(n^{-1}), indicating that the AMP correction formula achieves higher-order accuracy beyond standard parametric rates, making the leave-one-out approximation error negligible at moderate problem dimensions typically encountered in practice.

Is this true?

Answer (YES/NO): YES